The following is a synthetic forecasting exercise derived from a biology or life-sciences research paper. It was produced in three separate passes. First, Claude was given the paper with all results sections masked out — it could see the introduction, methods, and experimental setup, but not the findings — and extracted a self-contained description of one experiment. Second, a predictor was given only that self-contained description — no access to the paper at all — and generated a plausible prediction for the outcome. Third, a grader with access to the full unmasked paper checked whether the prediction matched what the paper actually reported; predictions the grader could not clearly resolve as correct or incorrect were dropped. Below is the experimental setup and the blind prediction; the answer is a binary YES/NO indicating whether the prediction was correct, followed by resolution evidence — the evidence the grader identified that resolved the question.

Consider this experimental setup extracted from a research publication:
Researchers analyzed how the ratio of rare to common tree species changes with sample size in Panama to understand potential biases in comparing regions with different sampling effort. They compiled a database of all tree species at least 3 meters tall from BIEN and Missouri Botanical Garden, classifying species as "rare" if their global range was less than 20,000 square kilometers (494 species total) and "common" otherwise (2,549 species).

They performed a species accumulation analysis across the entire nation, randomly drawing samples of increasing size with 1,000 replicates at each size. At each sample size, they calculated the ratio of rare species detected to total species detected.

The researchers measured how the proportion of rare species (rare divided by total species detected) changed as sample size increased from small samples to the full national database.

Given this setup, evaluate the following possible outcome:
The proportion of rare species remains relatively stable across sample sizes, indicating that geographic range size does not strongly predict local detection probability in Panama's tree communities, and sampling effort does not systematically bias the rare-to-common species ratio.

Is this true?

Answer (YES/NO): NO